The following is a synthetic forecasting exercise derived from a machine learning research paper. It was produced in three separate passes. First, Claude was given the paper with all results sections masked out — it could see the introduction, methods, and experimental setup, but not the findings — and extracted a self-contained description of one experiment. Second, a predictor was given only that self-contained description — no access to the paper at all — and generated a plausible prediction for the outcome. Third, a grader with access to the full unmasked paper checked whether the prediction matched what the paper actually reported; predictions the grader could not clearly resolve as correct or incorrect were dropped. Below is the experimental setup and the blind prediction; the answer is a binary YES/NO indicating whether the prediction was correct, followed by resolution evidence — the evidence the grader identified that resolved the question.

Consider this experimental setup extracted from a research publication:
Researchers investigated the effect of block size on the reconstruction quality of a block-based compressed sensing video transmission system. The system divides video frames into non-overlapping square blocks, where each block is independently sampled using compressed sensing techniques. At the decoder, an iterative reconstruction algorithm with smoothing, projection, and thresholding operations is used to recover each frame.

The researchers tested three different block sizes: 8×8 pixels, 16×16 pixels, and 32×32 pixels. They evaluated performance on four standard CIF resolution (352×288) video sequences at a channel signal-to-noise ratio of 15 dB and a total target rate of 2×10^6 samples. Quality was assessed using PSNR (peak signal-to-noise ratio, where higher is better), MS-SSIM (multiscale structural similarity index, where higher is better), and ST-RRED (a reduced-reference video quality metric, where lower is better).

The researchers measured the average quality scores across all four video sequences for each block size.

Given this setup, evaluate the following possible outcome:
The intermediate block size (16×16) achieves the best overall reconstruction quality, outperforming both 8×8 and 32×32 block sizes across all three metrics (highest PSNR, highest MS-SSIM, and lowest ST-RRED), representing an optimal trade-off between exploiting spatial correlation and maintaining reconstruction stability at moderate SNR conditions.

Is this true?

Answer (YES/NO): NO